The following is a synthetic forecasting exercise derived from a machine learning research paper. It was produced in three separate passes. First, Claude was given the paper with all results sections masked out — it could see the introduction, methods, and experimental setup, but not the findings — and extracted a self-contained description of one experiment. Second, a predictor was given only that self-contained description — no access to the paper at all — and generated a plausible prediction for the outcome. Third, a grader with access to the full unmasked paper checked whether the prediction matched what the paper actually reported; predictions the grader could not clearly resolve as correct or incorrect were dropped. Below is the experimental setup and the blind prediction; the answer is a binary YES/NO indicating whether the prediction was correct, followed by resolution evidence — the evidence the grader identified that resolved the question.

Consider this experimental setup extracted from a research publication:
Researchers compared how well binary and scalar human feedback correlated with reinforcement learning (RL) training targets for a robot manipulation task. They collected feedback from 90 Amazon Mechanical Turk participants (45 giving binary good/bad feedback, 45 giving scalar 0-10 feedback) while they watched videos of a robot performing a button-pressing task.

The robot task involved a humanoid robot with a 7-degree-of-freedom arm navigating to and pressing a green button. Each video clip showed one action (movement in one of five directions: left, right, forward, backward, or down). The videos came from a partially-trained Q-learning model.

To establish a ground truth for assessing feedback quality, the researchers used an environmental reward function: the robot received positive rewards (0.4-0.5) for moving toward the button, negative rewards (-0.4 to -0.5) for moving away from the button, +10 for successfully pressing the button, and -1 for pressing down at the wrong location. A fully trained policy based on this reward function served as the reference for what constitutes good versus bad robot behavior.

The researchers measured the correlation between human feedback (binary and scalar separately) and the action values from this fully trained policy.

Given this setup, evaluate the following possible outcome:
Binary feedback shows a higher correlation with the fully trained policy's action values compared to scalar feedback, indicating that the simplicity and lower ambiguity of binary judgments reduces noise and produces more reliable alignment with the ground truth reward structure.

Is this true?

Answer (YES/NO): NO